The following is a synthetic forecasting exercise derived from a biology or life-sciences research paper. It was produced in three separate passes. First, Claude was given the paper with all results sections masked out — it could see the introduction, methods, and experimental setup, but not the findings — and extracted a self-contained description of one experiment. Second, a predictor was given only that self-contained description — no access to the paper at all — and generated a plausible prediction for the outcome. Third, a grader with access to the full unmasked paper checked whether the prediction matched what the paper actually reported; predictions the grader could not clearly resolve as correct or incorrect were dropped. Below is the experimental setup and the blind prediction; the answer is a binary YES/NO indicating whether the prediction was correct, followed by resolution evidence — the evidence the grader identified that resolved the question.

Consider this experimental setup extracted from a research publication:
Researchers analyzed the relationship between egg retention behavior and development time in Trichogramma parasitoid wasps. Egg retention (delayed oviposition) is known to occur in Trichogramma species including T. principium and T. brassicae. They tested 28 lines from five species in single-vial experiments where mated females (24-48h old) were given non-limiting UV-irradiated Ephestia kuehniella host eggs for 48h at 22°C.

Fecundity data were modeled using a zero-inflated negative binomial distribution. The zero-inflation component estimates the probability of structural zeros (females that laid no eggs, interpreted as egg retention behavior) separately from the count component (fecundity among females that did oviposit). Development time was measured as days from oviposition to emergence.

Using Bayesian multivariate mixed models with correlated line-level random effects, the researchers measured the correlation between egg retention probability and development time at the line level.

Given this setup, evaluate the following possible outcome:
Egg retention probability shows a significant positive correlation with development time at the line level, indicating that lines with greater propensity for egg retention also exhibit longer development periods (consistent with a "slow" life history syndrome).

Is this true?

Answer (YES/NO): NO